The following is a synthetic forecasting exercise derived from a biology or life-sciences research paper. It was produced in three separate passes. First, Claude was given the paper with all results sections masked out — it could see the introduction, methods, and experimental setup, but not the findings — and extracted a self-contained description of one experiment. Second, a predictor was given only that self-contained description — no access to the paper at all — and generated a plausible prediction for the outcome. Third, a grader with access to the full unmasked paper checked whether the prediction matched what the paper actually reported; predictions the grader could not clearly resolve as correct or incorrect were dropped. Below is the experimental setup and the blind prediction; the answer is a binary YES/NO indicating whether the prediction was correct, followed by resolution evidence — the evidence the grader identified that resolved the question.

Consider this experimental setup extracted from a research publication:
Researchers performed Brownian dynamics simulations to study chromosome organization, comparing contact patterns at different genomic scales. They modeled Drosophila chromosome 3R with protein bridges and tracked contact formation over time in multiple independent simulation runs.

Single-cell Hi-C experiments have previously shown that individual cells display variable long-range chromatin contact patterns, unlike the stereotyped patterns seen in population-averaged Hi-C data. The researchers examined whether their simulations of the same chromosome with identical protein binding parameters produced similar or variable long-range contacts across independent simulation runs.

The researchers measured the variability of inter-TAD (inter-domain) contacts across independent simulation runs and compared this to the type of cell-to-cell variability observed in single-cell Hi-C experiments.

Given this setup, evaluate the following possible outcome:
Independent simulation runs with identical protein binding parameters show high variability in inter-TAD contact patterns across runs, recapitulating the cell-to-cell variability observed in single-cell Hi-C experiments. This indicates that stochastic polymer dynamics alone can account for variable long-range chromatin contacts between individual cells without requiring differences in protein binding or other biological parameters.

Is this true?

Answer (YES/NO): YES